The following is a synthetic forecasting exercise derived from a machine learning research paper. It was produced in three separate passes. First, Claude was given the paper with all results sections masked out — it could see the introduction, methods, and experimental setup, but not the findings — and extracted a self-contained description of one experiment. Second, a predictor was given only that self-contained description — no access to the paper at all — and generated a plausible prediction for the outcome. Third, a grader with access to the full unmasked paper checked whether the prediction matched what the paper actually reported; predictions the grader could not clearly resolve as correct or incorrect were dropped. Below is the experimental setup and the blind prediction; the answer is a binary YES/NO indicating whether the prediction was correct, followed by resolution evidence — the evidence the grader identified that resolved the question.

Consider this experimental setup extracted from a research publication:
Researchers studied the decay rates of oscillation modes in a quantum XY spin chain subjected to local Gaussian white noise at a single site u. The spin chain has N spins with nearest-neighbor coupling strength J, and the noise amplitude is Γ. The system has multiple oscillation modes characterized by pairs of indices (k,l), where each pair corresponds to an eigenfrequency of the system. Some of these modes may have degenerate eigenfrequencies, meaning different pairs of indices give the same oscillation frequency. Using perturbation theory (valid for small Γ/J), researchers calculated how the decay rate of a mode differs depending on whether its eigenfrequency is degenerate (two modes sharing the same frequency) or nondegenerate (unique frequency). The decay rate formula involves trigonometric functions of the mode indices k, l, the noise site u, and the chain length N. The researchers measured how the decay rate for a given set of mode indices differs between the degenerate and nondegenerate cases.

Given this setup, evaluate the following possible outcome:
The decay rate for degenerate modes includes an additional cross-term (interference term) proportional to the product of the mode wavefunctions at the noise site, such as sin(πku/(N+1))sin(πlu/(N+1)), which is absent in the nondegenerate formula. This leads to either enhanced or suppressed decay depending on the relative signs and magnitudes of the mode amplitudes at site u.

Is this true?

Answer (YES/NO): NO